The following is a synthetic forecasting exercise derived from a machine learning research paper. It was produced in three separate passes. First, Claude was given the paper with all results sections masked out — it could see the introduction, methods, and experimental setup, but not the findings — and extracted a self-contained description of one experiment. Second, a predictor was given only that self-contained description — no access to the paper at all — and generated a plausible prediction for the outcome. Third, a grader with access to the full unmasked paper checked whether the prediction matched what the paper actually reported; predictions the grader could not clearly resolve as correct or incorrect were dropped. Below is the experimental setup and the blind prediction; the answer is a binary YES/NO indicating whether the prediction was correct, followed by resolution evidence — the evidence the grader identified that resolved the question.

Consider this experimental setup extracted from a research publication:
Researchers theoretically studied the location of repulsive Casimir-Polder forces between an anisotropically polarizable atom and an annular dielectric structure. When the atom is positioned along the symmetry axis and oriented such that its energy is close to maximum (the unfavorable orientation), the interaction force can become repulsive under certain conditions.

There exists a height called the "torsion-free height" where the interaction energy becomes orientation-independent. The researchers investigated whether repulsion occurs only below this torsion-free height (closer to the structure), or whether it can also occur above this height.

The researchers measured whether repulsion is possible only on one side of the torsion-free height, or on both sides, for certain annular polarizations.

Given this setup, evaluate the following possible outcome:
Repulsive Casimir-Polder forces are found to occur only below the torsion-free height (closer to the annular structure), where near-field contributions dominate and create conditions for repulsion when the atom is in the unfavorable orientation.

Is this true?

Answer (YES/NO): NO